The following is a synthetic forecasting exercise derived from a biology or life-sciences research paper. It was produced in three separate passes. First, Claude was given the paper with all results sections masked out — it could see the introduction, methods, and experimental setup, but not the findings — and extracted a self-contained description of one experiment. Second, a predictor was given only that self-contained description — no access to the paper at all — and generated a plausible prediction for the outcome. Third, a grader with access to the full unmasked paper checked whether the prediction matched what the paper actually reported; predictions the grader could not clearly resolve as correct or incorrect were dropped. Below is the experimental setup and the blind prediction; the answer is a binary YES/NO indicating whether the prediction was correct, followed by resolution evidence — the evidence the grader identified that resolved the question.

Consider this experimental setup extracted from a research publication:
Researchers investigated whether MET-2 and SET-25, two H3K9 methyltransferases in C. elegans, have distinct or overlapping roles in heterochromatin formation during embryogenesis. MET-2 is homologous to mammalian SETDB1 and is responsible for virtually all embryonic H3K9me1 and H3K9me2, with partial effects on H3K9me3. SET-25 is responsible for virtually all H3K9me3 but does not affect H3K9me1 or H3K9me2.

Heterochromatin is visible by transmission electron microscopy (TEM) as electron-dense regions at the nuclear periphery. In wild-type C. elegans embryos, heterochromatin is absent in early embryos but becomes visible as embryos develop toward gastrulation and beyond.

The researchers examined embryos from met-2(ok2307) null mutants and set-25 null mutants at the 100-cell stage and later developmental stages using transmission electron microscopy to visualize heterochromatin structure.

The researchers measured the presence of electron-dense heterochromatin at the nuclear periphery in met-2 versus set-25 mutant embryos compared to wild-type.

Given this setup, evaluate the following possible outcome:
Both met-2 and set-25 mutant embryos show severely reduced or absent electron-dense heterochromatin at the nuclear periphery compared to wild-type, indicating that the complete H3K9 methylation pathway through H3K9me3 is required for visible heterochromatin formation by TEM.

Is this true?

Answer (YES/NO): NO